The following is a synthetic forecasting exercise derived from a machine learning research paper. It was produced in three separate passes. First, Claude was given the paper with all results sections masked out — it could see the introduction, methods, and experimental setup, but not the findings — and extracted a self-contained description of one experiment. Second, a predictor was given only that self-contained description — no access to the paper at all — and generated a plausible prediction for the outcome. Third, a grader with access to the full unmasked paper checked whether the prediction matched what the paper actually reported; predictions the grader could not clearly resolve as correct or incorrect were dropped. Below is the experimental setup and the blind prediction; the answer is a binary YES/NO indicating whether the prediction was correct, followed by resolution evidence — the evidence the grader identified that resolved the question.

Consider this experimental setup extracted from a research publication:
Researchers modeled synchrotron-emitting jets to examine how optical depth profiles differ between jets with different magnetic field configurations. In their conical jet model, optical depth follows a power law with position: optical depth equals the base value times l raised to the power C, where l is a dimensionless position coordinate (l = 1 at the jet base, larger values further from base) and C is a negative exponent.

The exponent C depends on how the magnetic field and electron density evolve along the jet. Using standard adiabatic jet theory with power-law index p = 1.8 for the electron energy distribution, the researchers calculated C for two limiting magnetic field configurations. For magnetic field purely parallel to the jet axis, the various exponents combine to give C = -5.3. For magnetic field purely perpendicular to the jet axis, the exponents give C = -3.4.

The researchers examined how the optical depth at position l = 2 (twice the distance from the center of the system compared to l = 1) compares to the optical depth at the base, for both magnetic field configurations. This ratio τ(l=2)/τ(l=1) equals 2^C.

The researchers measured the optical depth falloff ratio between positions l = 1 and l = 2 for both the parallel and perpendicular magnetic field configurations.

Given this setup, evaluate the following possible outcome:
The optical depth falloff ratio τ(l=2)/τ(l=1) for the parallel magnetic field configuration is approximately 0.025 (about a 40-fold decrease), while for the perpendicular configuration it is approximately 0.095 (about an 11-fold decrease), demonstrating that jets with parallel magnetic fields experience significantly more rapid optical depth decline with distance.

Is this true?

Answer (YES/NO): YES